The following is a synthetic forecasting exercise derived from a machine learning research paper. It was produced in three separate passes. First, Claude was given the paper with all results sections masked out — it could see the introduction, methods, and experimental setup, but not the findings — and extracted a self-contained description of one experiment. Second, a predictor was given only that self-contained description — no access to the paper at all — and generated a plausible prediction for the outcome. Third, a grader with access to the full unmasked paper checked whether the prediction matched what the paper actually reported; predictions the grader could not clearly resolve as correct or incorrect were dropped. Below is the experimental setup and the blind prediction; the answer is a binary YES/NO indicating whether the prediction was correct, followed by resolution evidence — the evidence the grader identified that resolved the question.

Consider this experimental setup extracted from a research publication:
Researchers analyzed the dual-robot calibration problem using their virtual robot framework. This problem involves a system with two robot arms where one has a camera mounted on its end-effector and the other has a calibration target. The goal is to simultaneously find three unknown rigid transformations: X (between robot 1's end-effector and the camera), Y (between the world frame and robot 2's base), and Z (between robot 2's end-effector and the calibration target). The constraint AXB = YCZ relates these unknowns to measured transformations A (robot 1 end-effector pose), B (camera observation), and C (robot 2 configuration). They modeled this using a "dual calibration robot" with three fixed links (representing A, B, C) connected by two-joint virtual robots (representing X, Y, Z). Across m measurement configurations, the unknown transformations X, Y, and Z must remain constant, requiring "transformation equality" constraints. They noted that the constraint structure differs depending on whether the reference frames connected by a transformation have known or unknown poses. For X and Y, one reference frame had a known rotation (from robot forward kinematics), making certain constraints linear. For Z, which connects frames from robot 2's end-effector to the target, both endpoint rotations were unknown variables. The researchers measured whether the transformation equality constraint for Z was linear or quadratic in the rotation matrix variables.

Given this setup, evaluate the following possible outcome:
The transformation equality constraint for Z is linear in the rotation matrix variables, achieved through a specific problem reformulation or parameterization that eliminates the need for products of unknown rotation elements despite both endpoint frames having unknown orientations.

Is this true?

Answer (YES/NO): NO